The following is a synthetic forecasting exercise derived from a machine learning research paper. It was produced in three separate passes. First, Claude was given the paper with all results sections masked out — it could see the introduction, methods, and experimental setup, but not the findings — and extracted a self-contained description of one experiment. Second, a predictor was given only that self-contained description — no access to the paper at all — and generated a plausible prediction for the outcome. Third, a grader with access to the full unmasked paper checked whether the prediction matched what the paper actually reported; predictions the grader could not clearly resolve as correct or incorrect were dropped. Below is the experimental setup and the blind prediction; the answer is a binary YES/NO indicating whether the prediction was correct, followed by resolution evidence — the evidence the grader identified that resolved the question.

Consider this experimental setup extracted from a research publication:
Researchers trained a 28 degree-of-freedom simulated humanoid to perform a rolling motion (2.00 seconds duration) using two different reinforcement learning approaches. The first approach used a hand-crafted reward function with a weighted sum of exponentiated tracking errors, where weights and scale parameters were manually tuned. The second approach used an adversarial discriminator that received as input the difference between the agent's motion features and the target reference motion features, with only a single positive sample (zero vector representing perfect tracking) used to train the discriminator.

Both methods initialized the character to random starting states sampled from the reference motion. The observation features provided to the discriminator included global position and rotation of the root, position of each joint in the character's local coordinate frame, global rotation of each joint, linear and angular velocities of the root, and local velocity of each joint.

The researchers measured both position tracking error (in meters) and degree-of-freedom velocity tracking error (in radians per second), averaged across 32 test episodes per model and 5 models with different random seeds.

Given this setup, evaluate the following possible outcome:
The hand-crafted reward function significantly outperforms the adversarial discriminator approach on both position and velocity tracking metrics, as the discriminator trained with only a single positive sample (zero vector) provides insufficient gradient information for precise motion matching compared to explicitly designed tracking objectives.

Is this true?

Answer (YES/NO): NO